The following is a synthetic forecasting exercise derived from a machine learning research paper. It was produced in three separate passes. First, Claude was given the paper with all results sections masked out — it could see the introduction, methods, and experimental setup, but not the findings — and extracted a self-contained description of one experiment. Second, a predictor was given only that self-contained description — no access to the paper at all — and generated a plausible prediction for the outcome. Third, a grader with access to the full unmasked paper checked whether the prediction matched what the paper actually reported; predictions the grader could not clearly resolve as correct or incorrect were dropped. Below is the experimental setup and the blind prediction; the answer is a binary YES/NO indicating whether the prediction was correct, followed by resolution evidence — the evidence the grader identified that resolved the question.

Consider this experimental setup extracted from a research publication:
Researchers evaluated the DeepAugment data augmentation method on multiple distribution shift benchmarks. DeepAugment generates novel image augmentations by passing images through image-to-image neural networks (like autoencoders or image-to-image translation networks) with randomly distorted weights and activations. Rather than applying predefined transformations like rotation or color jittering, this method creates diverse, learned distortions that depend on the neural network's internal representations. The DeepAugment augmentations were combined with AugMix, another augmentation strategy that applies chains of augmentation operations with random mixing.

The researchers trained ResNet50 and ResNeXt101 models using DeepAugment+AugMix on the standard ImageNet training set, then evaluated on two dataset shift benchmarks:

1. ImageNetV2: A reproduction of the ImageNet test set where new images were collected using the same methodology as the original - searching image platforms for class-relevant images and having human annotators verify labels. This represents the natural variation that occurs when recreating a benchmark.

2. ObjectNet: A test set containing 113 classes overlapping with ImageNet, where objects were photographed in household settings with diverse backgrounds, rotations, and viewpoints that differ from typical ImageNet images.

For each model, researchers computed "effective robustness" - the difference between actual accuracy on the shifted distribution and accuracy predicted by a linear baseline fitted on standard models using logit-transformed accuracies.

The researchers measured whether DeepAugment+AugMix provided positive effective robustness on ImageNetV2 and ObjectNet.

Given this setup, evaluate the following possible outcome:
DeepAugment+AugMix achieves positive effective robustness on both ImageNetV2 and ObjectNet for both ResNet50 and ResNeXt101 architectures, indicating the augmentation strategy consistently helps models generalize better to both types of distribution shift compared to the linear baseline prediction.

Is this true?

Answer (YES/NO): NO